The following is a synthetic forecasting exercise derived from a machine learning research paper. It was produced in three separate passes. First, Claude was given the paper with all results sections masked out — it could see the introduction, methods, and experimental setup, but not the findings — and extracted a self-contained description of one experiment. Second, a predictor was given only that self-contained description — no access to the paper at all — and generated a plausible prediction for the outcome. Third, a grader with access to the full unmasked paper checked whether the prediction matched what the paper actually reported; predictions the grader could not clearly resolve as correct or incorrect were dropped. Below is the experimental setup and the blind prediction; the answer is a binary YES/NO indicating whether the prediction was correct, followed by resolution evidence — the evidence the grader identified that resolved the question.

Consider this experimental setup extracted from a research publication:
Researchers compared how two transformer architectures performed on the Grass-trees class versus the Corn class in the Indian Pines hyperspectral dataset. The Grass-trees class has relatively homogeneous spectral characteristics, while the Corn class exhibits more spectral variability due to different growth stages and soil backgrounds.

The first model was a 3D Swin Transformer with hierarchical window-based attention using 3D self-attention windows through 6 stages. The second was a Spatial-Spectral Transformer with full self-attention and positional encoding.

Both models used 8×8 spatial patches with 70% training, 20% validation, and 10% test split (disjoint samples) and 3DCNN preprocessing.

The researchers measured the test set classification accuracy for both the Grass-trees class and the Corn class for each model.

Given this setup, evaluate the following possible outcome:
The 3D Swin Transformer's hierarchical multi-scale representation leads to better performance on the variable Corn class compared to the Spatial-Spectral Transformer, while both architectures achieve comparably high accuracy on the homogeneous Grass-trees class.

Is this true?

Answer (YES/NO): NO